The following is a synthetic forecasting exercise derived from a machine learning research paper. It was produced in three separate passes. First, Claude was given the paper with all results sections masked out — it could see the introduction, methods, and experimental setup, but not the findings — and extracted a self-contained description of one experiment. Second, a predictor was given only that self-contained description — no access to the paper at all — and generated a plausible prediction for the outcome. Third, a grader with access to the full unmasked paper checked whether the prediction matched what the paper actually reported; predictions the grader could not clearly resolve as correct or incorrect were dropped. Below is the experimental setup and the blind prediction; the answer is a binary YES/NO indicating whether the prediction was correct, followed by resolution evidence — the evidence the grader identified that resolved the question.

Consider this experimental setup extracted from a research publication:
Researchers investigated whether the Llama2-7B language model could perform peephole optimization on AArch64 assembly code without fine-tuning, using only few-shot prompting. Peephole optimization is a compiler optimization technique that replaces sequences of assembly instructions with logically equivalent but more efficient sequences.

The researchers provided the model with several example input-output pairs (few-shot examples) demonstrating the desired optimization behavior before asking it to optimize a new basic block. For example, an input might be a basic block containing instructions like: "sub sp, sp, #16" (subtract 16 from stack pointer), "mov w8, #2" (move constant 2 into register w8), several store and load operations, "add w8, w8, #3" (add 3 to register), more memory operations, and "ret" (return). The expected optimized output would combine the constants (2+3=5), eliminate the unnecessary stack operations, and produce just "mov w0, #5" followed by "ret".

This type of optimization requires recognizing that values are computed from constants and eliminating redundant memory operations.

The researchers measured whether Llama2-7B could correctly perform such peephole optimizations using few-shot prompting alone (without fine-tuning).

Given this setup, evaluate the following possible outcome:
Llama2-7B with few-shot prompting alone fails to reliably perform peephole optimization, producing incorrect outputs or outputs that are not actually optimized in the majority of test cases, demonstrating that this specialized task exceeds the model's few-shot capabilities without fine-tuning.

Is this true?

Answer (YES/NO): YES